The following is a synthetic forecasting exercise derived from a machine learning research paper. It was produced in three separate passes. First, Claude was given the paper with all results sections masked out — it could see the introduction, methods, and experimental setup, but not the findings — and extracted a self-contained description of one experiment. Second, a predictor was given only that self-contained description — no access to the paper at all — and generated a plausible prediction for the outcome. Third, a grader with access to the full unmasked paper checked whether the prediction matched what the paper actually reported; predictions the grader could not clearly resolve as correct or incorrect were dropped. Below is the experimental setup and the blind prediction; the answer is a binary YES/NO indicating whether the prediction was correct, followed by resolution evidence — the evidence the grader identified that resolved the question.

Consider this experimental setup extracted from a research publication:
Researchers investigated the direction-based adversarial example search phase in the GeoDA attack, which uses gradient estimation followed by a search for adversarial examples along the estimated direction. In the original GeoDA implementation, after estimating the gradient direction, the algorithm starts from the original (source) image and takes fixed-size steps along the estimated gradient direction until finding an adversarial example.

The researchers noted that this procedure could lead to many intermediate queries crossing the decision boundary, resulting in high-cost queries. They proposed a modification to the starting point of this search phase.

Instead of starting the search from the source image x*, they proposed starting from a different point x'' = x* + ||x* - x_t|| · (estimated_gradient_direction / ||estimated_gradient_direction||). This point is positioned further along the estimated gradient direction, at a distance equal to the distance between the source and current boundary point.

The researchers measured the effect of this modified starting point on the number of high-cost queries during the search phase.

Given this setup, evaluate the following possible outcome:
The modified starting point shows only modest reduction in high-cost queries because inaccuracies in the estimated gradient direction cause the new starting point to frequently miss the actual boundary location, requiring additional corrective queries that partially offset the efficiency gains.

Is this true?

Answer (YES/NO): NO